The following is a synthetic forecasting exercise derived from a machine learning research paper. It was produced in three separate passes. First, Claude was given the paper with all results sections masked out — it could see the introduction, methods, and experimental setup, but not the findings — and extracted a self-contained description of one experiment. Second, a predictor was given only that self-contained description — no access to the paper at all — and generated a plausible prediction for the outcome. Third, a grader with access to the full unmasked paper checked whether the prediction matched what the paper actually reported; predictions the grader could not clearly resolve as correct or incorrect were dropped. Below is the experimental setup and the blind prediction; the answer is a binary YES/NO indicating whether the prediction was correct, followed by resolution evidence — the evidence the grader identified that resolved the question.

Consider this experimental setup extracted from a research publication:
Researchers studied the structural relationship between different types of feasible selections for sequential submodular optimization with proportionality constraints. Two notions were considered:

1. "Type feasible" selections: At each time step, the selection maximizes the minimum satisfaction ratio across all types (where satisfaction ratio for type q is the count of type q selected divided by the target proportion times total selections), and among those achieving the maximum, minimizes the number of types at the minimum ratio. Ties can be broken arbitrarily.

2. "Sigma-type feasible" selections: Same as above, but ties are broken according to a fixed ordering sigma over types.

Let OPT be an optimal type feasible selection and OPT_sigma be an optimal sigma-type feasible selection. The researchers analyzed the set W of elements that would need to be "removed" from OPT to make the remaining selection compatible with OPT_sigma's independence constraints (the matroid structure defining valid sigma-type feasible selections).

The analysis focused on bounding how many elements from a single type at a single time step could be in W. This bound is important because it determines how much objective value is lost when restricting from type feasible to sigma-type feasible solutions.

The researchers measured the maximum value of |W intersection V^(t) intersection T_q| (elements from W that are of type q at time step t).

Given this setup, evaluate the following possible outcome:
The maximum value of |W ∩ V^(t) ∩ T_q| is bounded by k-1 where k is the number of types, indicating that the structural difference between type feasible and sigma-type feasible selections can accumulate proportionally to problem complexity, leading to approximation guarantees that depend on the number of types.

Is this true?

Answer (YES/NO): NO